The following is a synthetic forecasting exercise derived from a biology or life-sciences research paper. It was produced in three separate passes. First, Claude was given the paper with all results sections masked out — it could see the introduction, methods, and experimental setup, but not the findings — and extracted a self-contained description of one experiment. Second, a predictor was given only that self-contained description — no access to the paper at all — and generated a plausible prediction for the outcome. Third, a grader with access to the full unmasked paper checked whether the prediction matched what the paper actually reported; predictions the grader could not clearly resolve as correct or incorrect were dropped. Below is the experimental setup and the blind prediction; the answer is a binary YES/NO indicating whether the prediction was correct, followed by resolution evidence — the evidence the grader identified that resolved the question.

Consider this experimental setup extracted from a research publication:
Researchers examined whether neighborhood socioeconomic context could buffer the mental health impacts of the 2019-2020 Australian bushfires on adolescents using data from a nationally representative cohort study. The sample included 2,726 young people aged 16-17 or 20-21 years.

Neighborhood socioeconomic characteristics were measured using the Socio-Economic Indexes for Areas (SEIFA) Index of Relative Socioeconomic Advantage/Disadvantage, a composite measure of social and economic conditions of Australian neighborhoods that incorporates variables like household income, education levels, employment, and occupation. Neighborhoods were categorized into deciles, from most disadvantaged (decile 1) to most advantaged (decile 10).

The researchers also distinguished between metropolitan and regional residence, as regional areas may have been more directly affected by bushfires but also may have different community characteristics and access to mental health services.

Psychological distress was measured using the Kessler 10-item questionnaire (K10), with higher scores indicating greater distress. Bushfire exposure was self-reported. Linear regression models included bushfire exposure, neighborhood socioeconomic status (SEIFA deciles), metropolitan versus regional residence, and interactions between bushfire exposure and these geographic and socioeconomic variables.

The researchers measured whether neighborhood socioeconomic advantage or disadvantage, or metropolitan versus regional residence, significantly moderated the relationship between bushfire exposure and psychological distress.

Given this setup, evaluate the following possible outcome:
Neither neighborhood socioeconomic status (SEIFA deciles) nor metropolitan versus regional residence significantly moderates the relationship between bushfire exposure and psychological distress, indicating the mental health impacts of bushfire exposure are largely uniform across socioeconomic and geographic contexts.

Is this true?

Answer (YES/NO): YES